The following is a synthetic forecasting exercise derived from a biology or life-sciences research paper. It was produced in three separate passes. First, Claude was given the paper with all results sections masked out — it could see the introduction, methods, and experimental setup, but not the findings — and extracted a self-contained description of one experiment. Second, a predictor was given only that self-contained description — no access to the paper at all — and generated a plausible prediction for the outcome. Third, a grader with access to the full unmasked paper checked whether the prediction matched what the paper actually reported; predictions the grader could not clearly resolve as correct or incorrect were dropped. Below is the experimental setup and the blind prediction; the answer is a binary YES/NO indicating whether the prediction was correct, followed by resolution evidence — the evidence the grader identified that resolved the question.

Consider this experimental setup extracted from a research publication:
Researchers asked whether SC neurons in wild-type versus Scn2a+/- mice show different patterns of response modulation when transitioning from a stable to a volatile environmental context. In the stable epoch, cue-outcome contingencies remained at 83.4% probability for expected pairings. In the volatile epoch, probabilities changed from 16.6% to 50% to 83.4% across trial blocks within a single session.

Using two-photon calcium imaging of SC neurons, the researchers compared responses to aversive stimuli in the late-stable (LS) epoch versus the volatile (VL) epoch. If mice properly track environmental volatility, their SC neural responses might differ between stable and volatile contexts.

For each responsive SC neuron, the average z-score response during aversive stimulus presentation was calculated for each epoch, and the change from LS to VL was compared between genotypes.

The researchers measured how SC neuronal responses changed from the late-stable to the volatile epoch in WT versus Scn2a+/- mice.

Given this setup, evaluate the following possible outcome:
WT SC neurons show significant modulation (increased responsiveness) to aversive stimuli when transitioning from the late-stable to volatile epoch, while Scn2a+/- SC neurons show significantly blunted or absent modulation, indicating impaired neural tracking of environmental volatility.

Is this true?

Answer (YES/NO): NO